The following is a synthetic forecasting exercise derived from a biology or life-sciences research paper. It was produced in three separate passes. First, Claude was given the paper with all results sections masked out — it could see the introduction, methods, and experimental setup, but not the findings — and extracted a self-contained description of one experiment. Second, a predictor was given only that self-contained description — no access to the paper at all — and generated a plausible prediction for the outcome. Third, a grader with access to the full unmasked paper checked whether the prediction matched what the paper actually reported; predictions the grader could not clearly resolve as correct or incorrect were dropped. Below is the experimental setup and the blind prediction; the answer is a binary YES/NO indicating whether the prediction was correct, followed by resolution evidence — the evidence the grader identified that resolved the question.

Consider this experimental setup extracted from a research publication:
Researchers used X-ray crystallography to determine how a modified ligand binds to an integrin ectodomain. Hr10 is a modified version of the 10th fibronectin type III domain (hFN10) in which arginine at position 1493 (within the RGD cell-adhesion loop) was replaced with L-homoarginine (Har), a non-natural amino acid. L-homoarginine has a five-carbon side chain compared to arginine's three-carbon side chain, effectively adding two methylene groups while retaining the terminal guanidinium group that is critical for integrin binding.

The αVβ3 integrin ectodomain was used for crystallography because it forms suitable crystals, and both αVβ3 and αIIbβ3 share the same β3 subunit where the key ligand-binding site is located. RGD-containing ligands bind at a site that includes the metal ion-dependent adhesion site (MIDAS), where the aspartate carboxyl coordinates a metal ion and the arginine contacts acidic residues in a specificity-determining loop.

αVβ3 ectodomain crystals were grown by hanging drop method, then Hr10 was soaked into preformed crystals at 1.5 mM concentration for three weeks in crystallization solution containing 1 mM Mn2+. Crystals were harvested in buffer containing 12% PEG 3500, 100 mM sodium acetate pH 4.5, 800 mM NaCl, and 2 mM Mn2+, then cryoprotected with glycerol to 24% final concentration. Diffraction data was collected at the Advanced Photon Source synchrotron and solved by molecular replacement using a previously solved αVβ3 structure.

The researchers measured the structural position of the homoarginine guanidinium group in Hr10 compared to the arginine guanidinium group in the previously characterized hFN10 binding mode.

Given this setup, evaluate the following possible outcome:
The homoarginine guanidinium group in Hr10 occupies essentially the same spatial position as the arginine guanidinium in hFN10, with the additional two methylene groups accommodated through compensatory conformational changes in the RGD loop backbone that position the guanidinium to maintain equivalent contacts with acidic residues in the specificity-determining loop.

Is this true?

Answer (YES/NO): NO